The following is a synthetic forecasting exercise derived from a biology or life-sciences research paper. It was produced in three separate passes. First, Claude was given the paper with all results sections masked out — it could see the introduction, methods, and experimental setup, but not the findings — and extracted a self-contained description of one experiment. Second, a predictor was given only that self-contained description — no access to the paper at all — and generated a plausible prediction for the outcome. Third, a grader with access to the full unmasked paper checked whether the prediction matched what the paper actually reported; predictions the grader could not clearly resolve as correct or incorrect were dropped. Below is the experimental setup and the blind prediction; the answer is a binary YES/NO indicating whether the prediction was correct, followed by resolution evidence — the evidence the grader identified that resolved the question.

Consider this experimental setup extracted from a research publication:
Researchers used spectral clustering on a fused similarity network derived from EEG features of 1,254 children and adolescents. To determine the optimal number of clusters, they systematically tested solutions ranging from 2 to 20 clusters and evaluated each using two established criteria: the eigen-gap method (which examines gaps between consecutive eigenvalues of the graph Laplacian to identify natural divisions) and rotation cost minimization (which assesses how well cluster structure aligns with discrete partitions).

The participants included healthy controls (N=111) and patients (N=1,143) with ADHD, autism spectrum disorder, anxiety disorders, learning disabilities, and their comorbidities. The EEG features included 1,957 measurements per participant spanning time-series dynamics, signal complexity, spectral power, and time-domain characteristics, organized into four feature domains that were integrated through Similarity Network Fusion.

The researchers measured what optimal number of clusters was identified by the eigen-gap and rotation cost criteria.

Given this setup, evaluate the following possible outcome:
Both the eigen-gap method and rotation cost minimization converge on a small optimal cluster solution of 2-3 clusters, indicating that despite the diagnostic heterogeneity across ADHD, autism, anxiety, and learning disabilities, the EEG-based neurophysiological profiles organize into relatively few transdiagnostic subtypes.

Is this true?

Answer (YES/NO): YES